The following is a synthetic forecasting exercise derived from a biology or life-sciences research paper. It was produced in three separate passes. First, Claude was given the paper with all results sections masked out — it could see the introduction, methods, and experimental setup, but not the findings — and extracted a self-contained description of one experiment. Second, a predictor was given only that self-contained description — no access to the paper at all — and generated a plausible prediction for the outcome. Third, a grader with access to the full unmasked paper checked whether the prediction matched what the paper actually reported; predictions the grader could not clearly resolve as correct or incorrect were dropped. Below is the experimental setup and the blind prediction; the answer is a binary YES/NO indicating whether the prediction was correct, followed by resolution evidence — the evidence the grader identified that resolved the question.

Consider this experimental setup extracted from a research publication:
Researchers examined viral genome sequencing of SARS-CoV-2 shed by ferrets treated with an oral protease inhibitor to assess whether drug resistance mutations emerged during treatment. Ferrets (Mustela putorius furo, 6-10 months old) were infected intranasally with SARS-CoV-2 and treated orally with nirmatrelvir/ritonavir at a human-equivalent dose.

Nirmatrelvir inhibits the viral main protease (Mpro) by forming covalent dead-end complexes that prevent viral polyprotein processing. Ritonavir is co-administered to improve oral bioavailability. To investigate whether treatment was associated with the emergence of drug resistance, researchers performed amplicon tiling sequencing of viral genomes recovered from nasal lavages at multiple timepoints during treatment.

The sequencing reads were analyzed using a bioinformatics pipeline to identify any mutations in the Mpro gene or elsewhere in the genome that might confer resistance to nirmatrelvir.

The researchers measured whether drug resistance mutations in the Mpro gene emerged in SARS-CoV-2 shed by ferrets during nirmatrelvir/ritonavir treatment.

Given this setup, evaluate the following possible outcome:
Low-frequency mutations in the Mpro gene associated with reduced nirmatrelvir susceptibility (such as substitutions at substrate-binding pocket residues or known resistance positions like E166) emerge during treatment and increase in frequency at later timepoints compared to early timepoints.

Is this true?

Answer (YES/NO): NO